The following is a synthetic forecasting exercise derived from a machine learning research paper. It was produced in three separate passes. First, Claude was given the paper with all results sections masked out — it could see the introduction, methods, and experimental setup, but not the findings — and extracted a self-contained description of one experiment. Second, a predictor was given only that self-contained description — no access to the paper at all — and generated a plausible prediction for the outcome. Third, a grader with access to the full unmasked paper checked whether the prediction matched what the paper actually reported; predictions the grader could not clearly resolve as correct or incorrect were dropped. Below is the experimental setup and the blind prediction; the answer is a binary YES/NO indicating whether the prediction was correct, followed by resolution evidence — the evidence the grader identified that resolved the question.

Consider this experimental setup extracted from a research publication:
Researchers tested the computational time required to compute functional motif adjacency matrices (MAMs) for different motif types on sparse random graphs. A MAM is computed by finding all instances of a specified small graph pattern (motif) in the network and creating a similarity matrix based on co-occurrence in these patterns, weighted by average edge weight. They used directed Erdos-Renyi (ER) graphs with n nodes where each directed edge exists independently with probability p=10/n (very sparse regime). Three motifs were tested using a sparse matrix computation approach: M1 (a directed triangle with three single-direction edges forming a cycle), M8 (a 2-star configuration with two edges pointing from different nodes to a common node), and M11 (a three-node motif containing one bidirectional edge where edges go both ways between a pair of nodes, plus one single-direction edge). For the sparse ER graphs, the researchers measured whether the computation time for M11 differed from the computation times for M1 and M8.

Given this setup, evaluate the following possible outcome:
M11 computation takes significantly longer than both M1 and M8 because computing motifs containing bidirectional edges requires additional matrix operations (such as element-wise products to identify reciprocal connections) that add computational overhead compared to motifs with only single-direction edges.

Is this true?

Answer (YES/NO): NO